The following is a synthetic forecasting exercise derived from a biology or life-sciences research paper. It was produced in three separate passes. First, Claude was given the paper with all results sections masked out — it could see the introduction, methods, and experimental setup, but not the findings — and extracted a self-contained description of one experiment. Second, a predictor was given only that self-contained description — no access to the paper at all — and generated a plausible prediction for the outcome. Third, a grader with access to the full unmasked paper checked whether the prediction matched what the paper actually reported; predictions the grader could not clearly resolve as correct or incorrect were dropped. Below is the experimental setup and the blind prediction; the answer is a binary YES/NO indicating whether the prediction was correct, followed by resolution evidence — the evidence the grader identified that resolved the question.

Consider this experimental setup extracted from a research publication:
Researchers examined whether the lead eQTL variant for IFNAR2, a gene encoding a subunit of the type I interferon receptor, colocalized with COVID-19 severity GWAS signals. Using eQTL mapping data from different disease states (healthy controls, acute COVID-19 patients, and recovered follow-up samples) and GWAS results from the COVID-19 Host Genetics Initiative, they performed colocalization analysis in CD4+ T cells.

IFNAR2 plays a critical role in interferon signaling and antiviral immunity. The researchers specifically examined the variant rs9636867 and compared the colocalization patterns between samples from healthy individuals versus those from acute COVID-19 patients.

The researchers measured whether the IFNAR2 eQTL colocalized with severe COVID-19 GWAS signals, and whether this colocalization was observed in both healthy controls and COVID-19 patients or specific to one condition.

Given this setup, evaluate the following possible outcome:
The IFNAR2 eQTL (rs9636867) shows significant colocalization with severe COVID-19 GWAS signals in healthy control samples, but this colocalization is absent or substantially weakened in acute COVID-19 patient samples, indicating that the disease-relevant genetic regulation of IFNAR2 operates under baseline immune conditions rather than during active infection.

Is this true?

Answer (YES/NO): NO